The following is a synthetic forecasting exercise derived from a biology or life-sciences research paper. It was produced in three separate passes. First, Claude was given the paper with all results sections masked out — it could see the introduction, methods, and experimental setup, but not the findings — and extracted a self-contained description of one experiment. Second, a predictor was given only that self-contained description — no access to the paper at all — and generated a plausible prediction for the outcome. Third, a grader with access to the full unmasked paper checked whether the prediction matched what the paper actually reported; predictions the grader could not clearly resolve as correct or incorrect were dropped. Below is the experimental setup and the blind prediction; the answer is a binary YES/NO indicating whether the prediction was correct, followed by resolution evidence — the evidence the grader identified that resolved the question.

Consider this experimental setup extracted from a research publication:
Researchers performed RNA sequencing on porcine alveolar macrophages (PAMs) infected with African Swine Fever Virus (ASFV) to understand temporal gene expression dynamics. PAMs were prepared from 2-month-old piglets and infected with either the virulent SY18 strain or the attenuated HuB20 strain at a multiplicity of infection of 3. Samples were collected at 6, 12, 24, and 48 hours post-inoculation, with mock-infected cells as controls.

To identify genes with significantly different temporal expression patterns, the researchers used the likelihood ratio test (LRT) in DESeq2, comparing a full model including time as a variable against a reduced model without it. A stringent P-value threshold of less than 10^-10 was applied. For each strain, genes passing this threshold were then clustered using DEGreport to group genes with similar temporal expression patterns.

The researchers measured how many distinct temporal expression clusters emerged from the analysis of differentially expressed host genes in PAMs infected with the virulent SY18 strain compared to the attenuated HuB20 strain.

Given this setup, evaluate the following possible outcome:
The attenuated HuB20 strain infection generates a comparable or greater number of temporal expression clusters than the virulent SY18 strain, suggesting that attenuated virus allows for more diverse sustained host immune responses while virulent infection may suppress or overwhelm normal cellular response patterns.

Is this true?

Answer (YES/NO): YES